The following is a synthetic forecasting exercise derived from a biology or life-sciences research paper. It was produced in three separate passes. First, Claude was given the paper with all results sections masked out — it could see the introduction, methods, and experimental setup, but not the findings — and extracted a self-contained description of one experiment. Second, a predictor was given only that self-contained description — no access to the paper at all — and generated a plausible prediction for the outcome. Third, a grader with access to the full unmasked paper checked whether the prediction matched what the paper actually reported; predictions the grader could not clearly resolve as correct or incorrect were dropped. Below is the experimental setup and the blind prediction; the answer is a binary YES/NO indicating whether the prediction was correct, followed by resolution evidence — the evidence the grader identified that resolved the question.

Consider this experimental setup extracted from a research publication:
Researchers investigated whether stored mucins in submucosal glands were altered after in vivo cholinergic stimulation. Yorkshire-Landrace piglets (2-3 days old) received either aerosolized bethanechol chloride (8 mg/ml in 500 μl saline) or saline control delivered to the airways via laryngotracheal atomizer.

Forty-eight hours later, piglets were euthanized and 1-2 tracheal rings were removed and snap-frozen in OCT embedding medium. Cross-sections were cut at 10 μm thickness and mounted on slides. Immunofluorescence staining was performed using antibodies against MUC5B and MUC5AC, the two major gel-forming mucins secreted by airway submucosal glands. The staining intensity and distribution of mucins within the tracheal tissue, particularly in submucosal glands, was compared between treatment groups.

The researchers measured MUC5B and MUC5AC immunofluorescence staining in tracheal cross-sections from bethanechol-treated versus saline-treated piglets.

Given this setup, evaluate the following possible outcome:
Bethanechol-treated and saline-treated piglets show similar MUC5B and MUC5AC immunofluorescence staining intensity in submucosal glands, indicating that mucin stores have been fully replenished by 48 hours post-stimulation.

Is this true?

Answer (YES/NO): NO